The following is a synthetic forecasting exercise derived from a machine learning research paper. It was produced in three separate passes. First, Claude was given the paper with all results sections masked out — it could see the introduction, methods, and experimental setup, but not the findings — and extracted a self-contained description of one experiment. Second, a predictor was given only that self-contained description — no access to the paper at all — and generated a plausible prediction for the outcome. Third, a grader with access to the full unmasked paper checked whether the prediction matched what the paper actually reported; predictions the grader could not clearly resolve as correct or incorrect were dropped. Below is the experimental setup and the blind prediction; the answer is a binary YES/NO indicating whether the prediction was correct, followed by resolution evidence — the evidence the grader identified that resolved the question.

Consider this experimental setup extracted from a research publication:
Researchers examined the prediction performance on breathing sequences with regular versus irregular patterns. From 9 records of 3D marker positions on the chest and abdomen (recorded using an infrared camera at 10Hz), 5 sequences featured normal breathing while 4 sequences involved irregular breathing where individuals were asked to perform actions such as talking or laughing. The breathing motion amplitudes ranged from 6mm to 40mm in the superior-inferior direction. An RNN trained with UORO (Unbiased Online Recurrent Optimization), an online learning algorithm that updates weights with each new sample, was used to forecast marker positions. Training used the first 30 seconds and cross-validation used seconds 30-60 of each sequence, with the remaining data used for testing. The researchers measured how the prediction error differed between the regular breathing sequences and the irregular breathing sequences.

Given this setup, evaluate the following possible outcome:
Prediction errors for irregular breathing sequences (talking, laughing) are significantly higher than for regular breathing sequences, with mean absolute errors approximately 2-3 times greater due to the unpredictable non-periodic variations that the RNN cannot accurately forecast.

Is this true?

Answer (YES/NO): NO